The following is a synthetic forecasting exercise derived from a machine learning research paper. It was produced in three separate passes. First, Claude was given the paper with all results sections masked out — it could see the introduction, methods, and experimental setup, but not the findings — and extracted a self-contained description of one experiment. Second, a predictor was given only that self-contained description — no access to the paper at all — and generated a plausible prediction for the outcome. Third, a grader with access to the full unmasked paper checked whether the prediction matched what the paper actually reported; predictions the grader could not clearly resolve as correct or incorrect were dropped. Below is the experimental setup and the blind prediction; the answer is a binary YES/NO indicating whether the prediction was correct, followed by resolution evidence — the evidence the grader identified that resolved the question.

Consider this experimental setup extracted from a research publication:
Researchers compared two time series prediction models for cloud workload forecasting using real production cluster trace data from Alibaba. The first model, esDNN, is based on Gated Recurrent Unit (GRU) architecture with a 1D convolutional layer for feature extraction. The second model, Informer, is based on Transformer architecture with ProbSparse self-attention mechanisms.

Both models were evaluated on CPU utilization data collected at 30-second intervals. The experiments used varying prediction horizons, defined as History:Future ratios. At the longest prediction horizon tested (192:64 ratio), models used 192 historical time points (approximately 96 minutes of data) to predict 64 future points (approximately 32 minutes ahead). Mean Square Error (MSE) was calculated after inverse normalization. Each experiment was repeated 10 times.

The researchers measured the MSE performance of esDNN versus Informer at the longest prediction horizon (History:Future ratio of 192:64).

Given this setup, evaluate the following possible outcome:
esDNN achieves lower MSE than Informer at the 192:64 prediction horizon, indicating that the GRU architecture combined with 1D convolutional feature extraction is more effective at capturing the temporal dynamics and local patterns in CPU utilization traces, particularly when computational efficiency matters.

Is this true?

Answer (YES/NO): NO